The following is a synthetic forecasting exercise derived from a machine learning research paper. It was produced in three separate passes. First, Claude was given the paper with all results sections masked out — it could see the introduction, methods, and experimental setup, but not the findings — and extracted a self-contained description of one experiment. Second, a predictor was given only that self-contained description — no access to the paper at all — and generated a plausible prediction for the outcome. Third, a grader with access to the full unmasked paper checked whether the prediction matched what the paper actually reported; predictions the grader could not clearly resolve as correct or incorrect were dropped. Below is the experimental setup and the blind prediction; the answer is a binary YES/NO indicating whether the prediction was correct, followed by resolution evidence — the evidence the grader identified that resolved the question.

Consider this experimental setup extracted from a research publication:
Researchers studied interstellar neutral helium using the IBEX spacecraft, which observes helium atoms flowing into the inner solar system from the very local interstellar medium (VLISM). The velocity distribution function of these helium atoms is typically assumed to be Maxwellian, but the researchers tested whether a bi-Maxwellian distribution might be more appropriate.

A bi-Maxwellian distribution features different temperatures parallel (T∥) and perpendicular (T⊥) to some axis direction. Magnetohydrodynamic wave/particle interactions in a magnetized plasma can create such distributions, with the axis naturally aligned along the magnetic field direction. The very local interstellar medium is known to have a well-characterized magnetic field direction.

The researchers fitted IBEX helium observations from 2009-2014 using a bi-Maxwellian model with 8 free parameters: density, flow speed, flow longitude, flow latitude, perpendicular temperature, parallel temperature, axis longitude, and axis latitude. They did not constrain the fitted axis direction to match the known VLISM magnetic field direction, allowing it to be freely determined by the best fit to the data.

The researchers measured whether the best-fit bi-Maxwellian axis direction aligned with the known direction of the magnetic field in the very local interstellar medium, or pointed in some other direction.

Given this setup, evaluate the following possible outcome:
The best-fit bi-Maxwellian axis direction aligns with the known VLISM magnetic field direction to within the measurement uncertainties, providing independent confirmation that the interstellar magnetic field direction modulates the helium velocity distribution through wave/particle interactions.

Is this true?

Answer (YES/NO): NO